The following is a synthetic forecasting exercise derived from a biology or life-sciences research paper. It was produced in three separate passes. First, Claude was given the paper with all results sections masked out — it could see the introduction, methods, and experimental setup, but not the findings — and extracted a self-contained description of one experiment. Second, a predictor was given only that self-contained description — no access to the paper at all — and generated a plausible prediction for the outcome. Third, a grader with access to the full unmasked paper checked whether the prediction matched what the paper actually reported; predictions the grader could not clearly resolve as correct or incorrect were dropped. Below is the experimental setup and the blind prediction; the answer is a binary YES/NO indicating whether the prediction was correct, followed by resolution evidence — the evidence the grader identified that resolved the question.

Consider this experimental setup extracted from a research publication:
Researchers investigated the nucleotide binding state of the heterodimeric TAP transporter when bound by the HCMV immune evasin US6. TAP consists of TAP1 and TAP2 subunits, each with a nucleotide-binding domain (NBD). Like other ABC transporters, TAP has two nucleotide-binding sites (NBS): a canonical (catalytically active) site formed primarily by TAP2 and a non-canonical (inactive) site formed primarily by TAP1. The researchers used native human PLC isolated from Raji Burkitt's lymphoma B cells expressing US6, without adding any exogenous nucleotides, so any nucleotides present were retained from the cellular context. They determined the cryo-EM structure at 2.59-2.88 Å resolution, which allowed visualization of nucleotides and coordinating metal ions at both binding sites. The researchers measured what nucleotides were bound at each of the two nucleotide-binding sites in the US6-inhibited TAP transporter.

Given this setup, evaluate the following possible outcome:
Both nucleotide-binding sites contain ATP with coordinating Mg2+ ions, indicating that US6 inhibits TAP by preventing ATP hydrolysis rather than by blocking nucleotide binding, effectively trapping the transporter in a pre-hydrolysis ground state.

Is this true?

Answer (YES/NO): NO